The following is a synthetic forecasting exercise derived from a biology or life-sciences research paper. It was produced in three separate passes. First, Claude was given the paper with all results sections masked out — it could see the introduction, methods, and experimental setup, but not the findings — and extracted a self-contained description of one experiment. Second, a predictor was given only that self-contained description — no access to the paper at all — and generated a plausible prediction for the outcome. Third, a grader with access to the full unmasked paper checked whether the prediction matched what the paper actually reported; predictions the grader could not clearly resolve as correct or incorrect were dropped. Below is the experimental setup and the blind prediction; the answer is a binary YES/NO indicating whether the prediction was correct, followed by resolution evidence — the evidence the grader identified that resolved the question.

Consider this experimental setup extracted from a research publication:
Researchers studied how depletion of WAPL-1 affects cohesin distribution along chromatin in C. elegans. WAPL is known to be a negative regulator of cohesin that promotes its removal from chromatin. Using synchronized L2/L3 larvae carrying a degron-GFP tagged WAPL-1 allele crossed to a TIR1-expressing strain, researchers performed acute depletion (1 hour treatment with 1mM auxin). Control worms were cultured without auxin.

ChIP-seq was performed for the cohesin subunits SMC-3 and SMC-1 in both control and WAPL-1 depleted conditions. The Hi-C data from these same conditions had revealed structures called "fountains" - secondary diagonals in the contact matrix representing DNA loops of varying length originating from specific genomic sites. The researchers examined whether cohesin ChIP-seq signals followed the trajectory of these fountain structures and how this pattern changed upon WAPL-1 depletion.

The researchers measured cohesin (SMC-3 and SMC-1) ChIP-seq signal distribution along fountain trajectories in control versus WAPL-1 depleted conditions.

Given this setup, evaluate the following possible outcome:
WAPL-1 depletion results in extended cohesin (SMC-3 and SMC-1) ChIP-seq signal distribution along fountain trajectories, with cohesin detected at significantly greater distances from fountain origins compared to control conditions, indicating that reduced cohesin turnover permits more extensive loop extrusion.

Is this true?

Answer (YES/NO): YES